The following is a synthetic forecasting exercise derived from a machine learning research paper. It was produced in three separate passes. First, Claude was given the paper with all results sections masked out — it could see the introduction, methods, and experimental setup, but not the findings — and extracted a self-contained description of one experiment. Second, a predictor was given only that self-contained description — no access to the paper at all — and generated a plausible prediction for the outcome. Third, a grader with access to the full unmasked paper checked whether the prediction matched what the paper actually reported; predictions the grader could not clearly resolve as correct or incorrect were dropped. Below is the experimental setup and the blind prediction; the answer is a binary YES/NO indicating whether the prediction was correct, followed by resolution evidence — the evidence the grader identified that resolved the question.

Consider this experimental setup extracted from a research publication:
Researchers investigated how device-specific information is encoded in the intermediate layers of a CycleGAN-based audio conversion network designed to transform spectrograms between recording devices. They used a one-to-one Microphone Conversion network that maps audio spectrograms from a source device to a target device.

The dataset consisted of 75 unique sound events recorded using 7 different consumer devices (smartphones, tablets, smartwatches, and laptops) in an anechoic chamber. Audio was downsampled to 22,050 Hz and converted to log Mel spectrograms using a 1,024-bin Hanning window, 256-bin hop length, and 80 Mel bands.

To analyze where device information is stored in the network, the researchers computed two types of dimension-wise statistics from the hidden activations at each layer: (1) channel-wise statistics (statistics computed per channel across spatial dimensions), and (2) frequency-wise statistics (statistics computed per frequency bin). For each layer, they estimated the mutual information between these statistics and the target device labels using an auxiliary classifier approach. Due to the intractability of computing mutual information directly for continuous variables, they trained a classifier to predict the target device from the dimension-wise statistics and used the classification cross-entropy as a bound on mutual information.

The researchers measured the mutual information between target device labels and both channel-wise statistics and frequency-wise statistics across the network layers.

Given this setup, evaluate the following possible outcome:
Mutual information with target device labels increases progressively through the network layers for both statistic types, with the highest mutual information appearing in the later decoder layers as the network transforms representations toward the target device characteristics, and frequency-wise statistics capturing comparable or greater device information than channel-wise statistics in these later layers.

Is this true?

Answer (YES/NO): NO